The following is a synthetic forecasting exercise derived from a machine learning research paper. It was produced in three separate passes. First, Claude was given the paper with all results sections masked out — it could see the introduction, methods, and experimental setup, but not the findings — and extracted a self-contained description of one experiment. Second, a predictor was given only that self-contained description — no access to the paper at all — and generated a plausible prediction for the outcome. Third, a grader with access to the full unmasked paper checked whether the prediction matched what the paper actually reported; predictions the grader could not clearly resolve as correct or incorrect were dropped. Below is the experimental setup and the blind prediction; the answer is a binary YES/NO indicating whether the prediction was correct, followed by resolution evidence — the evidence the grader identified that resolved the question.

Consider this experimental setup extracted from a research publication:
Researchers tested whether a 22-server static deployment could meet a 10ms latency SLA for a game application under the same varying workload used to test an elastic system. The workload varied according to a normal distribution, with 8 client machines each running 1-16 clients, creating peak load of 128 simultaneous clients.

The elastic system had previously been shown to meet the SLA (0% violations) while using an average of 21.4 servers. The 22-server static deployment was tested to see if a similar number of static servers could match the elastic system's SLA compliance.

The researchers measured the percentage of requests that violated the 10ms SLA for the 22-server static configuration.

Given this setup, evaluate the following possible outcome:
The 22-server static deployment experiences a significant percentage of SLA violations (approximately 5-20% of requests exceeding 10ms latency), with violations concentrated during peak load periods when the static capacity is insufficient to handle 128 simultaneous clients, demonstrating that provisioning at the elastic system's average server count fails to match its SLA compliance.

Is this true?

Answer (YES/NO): YES